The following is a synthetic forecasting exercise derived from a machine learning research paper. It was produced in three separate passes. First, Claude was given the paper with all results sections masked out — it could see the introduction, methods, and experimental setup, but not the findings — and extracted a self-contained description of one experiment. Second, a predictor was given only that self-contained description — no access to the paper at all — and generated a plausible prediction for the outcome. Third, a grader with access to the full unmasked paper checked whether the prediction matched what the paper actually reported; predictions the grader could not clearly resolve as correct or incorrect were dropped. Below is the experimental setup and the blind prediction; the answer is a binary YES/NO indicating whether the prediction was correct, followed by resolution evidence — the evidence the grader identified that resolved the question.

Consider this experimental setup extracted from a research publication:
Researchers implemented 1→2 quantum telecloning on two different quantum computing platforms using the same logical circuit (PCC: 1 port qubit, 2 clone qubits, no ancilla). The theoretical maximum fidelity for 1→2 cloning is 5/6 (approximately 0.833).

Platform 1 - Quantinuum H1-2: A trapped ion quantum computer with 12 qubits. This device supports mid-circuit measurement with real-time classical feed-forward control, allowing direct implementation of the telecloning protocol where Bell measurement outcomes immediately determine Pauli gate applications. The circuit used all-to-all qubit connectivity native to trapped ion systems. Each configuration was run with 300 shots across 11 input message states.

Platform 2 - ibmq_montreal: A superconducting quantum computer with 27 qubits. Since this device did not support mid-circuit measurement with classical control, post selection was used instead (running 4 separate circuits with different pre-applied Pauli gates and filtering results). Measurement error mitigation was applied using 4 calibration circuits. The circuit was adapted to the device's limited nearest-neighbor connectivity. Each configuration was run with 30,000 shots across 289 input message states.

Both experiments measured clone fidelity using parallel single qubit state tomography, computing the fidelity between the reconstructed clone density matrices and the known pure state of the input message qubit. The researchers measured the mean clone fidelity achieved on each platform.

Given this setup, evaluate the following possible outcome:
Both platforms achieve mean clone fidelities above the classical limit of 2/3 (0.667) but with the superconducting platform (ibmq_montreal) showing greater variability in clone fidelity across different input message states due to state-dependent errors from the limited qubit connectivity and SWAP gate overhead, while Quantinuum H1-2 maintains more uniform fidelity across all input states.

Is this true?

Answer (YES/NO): NO